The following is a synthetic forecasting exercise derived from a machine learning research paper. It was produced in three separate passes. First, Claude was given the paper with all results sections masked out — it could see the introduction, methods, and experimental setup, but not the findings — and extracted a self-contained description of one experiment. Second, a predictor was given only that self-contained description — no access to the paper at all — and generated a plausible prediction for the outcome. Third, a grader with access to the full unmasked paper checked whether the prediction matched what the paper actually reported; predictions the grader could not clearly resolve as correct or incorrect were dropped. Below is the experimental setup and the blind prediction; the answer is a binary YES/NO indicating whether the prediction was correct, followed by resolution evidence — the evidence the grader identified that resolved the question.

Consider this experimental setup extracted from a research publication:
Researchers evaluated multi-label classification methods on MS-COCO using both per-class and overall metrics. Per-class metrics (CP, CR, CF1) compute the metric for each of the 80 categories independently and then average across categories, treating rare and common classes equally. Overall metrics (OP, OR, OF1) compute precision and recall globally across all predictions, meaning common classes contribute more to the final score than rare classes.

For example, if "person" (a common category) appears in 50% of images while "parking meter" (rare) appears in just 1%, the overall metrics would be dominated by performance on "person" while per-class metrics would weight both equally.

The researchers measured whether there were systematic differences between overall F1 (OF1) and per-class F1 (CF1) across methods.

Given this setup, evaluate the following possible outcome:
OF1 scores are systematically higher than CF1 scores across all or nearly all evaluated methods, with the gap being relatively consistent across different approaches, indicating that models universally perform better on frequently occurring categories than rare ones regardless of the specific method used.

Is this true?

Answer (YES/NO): NO